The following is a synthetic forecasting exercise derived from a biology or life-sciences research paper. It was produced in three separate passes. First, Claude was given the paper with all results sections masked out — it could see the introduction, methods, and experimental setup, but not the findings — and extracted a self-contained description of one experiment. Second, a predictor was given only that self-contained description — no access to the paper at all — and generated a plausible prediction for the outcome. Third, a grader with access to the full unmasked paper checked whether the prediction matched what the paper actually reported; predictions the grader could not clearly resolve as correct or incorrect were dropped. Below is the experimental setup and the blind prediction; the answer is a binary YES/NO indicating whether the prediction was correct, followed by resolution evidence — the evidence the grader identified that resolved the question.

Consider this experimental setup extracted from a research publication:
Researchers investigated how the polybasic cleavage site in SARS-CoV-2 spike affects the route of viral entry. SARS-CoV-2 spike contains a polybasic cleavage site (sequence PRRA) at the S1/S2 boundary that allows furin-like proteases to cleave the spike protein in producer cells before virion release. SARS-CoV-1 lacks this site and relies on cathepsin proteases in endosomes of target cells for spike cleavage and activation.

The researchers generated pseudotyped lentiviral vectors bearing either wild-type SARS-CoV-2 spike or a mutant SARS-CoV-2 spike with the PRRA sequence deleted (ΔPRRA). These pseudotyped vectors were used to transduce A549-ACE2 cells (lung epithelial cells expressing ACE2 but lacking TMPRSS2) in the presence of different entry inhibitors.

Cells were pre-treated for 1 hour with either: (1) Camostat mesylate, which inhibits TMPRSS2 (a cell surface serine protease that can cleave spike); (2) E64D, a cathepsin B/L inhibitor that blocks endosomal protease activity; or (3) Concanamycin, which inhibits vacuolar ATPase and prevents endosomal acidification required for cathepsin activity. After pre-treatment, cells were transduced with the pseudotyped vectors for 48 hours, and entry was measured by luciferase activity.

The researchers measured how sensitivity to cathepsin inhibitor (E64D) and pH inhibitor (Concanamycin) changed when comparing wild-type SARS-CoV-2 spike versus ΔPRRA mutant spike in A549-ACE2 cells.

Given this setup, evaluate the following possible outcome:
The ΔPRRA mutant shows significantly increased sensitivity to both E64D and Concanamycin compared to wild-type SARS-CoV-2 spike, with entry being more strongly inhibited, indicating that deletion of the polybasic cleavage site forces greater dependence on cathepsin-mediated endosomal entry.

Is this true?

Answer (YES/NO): YES